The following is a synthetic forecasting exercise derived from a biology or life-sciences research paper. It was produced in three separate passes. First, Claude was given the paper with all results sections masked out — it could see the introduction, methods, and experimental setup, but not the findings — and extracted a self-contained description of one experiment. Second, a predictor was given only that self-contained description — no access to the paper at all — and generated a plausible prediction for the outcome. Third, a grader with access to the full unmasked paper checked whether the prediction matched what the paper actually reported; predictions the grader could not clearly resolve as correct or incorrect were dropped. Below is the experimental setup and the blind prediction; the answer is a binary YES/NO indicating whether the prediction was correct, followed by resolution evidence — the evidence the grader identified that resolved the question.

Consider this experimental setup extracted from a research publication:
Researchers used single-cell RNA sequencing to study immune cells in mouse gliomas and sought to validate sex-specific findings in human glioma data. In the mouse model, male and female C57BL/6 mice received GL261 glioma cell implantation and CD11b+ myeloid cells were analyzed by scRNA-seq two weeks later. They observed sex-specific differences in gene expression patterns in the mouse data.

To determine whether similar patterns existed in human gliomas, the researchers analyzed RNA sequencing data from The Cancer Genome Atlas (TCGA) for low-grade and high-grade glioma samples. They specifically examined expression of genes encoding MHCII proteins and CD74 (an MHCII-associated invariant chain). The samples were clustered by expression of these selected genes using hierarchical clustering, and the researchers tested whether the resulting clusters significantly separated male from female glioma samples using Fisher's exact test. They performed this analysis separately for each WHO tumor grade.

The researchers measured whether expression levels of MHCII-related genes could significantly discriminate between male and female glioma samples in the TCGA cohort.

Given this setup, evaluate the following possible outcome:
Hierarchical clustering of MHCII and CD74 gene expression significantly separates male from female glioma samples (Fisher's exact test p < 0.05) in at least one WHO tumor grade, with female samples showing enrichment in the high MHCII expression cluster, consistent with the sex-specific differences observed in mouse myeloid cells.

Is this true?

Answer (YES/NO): NO